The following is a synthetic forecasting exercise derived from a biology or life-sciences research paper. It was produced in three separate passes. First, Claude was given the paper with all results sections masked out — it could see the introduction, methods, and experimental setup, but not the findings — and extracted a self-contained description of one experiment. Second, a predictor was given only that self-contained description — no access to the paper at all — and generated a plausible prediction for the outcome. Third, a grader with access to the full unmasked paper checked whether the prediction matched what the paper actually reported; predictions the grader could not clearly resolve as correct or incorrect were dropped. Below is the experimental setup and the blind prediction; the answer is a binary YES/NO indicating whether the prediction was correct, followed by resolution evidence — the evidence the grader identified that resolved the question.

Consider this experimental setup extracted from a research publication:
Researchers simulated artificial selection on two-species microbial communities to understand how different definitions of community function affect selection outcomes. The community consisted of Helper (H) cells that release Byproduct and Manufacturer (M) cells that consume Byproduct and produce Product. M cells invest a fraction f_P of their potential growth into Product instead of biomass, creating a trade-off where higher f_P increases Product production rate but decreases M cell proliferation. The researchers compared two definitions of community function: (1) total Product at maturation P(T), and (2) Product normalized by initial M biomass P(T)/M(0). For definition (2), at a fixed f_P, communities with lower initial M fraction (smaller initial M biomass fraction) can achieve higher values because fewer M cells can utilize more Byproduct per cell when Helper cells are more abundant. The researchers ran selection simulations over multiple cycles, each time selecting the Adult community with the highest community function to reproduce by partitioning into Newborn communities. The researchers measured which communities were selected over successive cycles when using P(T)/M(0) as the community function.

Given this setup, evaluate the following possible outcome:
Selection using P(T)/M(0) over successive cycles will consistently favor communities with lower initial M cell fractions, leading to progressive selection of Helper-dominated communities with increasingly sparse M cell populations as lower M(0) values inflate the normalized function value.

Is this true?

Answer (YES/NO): YES